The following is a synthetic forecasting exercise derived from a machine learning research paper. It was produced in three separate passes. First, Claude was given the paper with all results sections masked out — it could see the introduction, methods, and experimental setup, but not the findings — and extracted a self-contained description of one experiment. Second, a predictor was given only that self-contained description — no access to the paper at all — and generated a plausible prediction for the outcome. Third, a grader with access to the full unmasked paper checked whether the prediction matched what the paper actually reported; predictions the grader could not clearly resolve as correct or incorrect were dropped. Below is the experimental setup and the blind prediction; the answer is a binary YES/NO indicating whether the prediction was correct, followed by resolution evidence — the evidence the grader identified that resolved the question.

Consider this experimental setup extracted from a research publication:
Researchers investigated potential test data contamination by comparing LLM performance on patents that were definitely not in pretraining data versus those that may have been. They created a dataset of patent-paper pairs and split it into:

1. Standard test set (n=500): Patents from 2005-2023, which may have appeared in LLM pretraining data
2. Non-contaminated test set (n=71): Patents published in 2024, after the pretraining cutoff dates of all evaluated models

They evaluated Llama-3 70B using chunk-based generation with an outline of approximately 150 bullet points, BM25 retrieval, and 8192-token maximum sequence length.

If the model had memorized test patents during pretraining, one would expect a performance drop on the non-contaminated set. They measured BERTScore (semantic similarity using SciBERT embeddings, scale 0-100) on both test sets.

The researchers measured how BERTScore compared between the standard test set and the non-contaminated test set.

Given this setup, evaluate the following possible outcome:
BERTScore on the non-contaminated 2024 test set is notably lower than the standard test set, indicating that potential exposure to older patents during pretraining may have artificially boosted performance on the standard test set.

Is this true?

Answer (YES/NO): NO